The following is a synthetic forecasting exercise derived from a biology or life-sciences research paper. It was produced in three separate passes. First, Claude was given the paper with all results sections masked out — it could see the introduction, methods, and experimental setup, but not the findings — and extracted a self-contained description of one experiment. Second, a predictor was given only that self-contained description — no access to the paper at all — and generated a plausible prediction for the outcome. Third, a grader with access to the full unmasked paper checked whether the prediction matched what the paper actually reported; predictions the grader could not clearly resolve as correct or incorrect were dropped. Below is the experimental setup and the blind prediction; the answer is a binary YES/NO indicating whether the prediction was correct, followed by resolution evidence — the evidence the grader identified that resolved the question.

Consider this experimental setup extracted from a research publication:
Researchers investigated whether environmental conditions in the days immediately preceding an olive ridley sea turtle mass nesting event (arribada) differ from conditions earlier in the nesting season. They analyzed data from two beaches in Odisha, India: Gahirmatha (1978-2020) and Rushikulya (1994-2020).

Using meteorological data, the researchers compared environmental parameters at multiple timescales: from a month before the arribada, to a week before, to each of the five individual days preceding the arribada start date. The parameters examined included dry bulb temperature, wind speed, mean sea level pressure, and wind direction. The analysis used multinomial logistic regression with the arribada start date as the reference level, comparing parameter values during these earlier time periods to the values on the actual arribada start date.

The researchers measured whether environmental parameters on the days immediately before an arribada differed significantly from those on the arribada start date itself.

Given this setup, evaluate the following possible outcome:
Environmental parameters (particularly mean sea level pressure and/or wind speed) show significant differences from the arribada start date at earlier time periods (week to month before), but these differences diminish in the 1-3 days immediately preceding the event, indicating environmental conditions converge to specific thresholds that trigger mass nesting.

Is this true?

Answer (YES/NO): NO